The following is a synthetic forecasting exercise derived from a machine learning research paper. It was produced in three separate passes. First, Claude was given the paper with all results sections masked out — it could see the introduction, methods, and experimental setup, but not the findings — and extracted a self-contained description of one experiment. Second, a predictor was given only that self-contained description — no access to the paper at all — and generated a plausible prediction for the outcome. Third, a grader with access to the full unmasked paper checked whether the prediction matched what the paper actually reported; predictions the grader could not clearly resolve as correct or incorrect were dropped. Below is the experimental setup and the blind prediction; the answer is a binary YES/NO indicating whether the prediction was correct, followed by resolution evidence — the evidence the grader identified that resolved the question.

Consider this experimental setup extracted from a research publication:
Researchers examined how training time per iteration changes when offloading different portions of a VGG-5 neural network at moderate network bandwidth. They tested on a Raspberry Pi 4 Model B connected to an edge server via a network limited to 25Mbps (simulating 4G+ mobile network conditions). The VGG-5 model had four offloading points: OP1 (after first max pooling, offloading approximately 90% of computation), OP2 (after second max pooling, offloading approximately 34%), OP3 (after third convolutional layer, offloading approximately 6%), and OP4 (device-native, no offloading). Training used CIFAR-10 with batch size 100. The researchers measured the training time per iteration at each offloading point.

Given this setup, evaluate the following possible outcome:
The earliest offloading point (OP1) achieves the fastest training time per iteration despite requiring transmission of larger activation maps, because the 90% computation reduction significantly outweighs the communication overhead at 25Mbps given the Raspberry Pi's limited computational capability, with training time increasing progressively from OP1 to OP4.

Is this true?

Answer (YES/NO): NO